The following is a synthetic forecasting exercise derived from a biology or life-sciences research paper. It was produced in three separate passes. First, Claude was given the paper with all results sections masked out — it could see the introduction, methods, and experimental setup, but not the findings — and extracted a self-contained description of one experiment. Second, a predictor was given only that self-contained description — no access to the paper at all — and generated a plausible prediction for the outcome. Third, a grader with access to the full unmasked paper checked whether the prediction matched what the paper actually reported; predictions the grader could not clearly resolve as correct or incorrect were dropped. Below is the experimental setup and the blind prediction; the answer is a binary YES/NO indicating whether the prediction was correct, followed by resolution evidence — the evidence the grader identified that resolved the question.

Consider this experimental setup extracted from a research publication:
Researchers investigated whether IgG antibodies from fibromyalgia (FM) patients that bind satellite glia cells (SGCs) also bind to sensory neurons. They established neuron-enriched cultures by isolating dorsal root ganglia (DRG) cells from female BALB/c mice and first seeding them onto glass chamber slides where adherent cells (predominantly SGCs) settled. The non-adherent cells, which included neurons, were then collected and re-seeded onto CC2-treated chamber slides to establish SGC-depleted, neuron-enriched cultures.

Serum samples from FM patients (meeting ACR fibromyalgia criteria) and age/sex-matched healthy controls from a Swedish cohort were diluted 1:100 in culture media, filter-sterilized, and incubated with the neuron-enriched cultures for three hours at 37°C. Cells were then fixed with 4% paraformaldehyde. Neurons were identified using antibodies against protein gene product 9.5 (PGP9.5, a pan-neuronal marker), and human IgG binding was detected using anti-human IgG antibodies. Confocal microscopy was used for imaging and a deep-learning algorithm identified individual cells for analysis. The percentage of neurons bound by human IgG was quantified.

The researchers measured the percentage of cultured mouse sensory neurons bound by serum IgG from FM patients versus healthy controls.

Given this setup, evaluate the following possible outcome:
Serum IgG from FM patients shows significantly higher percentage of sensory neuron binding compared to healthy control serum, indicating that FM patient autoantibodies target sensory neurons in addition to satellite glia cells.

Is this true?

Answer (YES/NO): NO